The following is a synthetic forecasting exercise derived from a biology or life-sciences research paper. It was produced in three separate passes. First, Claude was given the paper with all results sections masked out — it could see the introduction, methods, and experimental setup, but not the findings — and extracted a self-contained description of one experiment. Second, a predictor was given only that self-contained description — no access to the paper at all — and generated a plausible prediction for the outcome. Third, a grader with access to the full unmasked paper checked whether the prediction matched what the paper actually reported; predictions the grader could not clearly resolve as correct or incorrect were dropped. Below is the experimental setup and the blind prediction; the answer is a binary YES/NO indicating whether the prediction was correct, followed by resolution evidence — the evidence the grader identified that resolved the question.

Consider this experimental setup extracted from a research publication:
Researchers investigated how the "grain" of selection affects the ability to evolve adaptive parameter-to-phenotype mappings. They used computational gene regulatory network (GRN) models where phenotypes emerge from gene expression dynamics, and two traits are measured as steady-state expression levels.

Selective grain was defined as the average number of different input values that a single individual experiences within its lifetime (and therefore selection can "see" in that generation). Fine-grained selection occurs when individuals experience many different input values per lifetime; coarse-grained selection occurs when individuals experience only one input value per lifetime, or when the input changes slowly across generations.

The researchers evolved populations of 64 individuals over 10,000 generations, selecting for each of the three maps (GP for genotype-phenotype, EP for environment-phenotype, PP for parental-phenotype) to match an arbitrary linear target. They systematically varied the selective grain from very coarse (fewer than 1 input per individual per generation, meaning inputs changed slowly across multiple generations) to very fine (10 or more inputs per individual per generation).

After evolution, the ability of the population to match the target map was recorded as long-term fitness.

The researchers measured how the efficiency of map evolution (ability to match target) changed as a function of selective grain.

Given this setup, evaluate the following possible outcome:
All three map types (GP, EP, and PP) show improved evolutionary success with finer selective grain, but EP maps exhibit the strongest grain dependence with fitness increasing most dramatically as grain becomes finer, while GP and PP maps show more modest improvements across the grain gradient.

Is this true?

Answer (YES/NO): NO